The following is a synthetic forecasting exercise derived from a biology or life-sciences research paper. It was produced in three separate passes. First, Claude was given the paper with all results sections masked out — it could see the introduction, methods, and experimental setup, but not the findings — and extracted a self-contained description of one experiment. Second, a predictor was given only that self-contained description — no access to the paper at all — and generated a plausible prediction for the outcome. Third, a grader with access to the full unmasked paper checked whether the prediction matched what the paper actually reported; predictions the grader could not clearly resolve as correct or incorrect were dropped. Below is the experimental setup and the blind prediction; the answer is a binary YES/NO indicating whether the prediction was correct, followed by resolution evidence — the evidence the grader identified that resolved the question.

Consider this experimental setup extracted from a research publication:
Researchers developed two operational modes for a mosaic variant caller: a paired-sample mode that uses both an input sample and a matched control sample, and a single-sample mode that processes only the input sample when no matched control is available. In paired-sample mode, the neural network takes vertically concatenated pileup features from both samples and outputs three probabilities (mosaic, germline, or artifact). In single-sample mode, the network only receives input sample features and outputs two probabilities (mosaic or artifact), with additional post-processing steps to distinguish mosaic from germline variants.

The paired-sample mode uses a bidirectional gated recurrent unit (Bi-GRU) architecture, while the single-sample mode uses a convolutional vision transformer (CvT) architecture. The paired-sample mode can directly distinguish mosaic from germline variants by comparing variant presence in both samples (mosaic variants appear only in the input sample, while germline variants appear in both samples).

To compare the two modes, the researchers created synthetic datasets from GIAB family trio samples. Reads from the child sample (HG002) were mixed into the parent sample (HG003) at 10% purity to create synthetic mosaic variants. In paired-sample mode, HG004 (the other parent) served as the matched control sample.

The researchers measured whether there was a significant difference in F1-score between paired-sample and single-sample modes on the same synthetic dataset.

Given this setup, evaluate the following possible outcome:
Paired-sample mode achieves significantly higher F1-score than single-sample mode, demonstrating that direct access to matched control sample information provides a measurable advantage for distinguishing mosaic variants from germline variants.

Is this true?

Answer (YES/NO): YES